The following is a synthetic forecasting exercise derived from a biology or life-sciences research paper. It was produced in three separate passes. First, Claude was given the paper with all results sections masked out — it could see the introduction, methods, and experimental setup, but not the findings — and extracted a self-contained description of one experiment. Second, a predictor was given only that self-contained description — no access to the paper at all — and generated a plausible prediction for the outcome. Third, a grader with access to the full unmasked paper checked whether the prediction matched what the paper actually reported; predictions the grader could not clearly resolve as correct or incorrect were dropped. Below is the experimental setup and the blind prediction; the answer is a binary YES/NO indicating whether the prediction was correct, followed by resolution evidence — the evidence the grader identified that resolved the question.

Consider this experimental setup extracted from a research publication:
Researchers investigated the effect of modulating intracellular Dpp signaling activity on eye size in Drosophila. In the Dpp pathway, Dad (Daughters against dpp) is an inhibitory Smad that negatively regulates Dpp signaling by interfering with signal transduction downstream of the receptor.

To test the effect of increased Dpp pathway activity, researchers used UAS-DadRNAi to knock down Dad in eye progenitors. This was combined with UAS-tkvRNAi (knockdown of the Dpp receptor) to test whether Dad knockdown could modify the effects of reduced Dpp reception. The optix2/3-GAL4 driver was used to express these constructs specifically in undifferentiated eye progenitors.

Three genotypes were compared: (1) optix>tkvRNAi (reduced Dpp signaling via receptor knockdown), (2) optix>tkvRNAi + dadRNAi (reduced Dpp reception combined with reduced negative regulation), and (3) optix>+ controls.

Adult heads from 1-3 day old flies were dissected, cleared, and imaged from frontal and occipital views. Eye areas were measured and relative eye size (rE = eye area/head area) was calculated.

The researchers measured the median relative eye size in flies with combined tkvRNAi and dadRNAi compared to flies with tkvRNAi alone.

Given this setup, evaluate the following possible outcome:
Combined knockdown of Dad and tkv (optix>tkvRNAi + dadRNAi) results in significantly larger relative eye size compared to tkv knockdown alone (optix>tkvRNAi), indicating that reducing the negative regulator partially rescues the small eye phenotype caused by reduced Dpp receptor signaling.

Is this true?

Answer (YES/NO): YES